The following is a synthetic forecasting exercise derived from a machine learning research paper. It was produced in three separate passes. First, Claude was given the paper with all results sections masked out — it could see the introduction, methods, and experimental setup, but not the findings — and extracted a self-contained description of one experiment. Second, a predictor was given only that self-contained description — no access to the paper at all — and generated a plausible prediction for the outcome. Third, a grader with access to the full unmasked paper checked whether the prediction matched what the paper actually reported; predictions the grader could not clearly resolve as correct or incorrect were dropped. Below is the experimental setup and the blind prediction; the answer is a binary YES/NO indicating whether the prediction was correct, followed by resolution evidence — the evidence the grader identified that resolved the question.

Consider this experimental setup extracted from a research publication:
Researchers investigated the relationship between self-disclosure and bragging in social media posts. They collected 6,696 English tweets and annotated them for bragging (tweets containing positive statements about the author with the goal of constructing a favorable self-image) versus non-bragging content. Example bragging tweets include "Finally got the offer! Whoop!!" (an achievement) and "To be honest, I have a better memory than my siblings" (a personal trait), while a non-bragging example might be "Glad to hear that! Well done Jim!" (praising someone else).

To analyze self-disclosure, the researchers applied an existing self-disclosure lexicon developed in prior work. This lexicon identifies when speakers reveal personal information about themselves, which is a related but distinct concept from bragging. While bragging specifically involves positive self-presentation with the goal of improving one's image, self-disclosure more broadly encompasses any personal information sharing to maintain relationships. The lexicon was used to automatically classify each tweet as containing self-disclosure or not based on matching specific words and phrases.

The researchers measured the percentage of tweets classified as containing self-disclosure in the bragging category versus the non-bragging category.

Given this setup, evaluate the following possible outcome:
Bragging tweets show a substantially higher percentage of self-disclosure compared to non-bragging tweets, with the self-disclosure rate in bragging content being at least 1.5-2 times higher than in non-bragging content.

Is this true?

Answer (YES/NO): NO